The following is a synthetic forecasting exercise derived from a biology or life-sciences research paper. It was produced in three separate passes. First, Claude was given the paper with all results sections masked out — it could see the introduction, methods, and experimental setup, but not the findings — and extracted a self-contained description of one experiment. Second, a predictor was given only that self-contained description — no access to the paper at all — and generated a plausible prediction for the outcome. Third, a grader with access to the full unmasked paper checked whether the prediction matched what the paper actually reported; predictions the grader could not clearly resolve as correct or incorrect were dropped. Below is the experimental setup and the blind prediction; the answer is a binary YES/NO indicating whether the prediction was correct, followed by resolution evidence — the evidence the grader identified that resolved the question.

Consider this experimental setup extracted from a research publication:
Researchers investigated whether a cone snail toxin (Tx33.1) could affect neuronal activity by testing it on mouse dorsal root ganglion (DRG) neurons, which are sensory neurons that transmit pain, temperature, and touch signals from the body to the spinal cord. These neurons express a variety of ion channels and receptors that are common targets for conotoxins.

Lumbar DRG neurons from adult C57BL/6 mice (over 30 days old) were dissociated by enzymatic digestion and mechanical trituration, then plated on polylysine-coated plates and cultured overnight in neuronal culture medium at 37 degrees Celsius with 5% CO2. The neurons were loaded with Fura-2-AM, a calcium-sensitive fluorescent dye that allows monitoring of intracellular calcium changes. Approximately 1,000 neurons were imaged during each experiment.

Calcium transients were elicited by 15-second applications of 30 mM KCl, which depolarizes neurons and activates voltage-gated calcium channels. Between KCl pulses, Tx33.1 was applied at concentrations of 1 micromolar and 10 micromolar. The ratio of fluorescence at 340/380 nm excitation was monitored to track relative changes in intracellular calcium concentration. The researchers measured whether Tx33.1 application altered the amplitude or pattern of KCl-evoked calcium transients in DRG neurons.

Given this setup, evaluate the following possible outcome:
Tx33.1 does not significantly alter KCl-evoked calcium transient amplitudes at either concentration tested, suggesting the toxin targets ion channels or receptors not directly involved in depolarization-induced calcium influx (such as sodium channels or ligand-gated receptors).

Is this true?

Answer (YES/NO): YES